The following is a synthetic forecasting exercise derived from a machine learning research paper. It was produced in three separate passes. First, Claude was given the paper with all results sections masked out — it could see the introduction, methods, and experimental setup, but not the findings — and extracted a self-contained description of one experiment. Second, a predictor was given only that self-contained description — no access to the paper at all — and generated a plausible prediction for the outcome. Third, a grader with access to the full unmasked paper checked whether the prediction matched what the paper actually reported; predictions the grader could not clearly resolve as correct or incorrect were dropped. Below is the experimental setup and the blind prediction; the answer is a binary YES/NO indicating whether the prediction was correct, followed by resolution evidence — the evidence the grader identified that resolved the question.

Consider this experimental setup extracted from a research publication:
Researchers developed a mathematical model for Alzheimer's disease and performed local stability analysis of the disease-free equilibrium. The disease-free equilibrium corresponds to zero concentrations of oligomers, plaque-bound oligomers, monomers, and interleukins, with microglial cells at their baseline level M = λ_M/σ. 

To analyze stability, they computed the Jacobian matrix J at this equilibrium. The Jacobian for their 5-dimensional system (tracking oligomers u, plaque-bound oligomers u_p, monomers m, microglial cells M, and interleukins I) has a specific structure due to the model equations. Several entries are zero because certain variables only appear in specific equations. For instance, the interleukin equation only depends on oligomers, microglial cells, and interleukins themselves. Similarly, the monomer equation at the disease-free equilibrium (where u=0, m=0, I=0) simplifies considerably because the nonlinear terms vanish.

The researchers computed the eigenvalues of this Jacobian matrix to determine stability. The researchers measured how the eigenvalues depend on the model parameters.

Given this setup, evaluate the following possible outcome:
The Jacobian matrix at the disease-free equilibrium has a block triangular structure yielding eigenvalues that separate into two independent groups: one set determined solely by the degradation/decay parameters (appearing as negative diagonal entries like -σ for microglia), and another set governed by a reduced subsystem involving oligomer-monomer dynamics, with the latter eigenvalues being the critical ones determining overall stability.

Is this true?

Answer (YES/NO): NO